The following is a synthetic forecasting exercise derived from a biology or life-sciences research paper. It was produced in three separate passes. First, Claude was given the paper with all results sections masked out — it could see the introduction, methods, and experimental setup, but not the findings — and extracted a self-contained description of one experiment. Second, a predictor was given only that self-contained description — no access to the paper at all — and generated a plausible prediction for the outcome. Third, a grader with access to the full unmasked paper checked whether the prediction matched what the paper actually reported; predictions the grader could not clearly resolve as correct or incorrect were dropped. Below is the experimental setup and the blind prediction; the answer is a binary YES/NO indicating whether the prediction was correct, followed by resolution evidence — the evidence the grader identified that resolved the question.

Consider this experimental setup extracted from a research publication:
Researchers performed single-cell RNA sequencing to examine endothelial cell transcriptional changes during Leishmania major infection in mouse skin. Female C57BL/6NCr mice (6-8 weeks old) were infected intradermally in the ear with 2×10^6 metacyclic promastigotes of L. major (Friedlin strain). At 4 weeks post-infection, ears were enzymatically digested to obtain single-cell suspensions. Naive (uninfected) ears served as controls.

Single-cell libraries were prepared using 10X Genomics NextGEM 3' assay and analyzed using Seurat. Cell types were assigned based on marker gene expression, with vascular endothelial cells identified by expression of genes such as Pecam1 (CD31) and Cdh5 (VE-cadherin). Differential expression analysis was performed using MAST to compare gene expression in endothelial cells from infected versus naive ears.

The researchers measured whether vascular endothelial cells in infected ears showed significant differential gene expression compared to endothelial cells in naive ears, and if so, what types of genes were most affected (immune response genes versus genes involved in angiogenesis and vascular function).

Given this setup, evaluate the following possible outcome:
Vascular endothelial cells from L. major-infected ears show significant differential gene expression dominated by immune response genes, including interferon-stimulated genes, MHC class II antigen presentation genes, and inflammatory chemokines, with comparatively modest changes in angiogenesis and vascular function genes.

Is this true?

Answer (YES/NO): YES